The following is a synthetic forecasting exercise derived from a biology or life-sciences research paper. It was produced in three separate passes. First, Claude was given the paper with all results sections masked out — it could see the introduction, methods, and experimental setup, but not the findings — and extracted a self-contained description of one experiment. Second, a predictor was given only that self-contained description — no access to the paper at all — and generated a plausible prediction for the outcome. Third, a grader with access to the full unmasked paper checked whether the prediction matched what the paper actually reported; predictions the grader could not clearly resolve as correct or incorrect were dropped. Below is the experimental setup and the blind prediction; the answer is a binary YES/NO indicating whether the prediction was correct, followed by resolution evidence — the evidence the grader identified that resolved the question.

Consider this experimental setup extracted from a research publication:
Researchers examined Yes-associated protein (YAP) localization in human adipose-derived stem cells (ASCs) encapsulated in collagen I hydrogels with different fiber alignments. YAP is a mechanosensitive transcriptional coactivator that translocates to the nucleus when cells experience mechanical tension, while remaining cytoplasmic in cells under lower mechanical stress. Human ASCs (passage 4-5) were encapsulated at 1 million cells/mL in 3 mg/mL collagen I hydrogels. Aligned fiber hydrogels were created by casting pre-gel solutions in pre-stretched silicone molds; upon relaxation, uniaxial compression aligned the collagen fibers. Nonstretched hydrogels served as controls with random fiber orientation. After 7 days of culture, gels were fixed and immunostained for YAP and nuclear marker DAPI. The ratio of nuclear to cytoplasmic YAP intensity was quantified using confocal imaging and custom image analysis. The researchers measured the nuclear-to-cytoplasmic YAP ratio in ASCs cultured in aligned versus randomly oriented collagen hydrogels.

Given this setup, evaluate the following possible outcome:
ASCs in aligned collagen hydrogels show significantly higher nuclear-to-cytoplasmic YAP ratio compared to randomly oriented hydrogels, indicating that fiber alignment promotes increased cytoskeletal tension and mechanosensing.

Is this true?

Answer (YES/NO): NO